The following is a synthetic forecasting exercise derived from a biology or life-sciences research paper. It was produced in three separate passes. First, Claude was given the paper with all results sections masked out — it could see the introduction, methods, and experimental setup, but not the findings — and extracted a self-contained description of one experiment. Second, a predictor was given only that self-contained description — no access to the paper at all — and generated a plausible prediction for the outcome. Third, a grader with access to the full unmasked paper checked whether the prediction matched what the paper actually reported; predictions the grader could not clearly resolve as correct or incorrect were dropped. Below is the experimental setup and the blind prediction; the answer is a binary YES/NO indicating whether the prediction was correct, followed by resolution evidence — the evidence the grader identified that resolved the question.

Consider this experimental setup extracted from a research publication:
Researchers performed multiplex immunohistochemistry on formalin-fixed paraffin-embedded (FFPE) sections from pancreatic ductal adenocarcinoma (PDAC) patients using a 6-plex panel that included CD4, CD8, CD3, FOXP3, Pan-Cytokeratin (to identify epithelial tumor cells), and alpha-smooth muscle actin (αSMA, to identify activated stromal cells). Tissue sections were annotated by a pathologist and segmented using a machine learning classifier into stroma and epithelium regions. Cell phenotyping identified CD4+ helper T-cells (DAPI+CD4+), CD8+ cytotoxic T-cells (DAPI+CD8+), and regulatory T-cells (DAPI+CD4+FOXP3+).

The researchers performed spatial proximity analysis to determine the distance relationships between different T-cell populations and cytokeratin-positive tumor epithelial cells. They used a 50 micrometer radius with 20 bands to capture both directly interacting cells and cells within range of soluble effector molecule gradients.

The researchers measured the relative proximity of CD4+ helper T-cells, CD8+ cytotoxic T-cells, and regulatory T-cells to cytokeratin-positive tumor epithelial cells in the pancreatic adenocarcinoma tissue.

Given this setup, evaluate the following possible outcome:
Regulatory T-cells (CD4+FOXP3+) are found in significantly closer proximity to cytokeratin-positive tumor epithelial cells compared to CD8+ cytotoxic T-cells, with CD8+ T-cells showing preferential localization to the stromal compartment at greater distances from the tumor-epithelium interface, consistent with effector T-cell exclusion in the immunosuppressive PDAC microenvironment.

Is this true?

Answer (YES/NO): NO